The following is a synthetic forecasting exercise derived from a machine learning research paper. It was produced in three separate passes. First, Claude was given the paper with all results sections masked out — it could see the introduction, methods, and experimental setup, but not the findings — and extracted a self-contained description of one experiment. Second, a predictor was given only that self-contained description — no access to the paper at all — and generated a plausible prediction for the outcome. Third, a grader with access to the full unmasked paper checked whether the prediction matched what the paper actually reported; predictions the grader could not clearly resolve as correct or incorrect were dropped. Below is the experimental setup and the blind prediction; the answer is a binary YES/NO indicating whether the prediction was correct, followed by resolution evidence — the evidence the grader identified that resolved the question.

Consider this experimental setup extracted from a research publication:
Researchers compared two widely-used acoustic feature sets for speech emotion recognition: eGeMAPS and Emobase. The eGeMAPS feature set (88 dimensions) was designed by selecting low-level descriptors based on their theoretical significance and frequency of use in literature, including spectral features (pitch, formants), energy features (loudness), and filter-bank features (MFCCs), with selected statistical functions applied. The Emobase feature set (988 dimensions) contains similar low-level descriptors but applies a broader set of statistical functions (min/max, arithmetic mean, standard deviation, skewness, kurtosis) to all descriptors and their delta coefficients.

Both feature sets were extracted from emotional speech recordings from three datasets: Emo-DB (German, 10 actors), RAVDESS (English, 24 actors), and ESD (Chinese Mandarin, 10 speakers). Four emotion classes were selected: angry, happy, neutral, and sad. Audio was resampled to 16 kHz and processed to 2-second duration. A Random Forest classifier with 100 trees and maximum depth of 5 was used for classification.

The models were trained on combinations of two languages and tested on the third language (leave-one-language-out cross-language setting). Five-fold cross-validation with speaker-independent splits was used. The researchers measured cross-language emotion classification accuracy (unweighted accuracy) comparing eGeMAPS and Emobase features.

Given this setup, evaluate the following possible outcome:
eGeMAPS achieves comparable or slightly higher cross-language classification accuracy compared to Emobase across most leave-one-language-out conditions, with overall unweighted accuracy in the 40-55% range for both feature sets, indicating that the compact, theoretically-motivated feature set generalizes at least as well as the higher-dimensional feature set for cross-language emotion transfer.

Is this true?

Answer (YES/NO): NO